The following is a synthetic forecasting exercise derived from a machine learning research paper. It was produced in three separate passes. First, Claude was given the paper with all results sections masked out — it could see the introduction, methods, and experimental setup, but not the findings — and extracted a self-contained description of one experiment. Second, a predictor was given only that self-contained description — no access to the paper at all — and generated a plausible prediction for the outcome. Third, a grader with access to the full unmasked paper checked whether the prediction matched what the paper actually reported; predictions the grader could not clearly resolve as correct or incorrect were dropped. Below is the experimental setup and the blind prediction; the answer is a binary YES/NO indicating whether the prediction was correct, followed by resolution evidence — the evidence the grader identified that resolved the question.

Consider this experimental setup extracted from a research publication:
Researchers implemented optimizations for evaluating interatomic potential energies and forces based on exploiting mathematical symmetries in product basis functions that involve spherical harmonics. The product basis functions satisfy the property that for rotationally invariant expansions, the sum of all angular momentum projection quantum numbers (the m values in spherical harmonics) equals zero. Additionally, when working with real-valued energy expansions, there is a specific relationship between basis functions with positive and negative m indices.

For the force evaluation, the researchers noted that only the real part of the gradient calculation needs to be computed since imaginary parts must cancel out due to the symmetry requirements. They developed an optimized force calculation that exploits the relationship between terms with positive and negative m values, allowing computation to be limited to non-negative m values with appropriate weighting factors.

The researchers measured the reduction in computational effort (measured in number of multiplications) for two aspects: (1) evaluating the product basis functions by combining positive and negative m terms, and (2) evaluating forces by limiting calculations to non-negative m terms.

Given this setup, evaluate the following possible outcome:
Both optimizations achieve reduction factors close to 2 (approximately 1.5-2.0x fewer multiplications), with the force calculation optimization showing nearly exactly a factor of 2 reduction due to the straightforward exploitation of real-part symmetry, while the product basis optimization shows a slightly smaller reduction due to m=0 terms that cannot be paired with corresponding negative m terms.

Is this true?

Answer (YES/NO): NO